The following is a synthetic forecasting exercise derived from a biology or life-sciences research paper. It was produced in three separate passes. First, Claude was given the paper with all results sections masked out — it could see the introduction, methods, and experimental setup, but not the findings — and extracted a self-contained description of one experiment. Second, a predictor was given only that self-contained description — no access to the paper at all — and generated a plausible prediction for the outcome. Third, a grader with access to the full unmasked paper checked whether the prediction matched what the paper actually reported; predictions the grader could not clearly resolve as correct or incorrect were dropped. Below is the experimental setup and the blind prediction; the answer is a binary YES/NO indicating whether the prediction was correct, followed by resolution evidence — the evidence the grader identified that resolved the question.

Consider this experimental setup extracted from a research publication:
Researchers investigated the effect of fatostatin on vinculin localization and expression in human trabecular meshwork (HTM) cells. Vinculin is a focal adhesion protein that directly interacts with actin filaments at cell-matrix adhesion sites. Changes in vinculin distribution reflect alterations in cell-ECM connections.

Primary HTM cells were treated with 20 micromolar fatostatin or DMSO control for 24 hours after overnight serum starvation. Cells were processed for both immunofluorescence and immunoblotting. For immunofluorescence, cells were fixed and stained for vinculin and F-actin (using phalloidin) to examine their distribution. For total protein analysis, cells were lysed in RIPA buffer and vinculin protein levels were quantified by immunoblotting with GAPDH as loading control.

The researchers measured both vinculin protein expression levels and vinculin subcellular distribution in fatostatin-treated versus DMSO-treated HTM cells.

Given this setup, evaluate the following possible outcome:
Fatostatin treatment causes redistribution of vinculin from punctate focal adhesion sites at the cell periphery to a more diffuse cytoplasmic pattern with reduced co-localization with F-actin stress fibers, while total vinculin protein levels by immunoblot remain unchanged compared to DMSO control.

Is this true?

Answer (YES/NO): YES